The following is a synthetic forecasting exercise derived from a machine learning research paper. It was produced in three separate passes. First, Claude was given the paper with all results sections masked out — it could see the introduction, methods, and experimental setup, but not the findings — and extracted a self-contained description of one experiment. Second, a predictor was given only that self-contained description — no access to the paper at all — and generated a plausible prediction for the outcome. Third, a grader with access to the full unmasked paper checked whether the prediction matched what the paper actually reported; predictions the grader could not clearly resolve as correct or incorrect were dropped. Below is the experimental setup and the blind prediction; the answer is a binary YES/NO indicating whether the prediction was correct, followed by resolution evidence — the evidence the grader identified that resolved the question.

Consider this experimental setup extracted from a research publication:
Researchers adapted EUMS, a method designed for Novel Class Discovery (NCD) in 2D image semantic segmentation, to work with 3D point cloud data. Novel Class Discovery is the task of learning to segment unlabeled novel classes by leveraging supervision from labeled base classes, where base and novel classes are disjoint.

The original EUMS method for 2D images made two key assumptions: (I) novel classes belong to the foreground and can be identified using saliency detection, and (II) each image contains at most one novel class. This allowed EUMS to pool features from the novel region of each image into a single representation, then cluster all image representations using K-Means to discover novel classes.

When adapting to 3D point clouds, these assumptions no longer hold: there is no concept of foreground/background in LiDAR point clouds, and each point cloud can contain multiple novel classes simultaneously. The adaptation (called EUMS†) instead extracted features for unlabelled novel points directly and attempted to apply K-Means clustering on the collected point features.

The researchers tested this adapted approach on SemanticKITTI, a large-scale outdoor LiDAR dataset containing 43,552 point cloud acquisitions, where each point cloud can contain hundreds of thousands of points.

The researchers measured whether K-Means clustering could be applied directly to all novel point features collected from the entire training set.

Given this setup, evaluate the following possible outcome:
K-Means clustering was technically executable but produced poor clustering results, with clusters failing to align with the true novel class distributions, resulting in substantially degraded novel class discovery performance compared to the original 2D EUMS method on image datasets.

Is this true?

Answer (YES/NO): NO